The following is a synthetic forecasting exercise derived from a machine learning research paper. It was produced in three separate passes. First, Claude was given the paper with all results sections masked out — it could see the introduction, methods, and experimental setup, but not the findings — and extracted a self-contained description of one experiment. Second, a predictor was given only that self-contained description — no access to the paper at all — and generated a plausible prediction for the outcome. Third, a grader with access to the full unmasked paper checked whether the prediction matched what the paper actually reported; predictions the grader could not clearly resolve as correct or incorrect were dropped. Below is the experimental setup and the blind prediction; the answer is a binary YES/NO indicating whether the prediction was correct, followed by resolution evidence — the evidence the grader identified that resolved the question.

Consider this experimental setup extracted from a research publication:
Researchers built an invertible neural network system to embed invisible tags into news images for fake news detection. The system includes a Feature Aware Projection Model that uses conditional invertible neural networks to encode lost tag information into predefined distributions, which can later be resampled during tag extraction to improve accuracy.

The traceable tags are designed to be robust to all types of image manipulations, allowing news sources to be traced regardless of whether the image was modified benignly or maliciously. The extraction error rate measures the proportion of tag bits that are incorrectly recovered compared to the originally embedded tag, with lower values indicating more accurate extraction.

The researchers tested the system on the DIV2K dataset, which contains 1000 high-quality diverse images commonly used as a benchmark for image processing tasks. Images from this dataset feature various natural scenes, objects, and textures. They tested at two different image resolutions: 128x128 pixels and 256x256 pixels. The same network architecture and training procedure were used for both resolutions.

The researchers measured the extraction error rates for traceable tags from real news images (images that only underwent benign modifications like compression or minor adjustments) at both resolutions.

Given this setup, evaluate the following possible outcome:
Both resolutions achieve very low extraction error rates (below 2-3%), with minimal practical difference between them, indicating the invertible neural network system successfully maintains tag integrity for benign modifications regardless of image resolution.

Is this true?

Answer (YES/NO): NO